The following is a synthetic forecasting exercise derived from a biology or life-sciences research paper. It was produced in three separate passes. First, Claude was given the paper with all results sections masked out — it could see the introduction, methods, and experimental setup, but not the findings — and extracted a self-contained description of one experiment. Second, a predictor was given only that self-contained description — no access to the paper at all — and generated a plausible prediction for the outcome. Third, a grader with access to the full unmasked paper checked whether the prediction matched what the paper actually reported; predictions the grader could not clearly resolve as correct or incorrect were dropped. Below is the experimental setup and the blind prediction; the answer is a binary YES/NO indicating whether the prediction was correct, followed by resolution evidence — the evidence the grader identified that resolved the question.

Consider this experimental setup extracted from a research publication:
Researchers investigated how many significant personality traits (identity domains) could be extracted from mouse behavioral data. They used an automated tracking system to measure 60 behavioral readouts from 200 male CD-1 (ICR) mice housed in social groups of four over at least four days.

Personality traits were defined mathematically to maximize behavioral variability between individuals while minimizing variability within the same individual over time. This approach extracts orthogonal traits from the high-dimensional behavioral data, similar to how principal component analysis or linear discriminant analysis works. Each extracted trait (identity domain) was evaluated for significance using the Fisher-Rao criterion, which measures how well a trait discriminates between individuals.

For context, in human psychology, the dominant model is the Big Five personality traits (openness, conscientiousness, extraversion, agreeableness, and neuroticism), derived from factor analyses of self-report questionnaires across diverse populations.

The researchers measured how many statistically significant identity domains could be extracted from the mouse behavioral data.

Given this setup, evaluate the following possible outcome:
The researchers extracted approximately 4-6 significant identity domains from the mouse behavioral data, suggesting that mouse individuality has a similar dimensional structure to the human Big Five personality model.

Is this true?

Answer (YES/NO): NO